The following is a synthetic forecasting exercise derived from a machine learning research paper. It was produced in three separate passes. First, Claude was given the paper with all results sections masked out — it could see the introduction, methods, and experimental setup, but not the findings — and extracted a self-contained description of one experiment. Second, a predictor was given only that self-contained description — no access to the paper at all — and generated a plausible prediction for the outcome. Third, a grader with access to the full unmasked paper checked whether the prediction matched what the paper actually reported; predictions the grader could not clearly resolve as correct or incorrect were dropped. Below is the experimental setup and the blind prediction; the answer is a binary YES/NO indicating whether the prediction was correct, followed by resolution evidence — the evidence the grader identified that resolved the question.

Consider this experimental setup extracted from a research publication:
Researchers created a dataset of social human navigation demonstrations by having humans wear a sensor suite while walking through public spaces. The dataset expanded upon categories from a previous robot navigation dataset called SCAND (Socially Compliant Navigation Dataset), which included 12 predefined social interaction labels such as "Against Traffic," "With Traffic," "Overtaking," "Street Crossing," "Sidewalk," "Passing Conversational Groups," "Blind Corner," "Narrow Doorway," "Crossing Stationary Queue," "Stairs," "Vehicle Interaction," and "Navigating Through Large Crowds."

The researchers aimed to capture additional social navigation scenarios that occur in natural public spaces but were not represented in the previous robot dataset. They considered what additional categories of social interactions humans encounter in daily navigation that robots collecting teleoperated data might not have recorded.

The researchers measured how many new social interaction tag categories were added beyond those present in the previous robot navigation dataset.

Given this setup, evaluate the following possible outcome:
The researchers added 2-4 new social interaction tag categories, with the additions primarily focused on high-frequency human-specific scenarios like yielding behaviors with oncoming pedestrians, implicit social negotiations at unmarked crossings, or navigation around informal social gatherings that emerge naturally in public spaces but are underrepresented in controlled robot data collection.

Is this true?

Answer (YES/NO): NO